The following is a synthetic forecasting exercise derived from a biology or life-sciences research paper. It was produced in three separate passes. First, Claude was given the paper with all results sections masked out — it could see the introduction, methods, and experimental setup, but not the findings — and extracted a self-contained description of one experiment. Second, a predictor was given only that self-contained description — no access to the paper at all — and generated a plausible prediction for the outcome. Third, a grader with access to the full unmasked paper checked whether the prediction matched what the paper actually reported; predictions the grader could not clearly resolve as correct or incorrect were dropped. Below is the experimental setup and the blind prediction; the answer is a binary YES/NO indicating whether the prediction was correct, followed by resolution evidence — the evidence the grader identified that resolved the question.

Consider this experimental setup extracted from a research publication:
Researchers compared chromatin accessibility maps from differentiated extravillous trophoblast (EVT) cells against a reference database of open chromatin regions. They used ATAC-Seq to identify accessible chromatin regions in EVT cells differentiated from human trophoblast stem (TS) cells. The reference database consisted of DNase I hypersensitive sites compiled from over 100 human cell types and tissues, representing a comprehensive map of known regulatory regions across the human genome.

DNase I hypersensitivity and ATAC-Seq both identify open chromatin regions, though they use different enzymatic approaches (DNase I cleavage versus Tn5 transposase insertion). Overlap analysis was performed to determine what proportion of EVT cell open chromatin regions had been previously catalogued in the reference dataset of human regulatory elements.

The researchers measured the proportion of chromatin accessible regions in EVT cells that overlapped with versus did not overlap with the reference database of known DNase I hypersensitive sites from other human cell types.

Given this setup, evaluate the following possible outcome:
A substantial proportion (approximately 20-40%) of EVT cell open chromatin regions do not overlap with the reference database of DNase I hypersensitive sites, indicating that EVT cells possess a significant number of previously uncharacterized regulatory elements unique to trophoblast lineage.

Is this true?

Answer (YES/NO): NO